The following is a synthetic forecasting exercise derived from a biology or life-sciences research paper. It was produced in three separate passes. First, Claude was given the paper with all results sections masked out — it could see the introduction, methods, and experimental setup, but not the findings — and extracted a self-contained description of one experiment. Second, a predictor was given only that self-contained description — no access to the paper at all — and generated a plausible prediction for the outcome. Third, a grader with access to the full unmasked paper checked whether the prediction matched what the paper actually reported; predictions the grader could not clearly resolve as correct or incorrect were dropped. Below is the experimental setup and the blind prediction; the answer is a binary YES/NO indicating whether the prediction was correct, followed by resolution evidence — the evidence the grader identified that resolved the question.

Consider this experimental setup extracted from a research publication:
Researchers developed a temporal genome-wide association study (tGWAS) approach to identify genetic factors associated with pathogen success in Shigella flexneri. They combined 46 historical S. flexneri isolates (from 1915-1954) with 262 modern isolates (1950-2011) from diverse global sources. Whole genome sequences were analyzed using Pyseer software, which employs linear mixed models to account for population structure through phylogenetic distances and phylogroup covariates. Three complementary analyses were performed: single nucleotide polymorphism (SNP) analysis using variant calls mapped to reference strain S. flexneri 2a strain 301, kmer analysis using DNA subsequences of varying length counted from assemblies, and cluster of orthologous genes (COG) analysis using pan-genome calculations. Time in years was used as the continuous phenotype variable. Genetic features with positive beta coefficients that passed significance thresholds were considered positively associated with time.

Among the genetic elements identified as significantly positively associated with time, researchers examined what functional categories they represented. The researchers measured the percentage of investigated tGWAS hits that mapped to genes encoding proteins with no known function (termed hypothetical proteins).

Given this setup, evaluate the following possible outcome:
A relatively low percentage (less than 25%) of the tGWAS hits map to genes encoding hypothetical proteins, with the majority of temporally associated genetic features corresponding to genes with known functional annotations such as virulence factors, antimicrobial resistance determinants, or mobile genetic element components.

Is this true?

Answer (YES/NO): NO